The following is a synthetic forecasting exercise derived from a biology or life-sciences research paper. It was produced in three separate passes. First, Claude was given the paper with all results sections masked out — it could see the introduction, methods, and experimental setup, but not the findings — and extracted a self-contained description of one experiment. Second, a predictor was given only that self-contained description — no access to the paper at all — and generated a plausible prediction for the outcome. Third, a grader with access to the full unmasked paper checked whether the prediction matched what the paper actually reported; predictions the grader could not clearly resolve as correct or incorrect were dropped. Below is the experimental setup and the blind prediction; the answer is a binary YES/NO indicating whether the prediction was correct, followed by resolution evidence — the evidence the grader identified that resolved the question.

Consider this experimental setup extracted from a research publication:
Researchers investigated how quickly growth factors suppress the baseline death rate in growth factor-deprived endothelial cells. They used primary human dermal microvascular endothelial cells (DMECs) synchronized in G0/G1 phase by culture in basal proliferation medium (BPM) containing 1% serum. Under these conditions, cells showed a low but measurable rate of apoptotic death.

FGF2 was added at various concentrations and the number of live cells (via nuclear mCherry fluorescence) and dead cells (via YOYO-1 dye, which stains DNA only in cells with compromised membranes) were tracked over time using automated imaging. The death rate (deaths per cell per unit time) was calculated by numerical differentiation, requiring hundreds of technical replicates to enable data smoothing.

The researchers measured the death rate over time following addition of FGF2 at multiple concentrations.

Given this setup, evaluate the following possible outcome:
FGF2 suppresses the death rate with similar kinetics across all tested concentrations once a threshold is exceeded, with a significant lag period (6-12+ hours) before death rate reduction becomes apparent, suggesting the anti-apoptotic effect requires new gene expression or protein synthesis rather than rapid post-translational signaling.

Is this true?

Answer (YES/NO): NO